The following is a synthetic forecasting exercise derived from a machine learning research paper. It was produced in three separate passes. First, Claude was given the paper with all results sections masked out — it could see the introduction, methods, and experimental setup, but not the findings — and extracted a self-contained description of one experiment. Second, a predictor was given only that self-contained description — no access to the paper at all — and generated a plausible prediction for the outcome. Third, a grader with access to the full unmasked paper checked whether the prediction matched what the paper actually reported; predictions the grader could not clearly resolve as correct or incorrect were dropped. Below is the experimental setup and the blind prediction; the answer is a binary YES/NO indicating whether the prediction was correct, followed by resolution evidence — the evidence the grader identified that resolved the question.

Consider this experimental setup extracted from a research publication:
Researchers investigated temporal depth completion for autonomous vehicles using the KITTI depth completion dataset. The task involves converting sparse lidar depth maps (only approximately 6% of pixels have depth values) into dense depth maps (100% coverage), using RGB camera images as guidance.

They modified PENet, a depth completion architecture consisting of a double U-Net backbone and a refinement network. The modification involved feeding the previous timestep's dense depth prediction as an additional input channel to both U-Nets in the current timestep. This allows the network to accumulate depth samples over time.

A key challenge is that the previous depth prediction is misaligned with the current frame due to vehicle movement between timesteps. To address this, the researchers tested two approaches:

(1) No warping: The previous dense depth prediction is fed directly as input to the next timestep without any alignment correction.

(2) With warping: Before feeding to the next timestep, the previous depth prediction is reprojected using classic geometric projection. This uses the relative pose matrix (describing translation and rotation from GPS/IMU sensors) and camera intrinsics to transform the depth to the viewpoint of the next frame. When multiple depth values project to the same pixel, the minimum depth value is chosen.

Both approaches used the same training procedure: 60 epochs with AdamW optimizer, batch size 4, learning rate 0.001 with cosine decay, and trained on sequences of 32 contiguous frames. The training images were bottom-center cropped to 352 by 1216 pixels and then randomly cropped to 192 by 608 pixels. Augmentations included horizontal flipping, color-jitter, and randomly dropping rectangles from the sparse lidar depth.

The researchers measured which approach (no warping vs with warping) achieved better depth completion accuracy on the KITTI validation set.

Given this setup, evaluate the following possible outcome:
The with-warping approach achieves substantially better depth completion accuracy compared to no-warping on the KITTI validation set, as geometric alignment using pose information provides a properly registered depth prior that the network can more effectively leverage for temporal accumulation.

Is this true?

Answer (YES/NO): YES